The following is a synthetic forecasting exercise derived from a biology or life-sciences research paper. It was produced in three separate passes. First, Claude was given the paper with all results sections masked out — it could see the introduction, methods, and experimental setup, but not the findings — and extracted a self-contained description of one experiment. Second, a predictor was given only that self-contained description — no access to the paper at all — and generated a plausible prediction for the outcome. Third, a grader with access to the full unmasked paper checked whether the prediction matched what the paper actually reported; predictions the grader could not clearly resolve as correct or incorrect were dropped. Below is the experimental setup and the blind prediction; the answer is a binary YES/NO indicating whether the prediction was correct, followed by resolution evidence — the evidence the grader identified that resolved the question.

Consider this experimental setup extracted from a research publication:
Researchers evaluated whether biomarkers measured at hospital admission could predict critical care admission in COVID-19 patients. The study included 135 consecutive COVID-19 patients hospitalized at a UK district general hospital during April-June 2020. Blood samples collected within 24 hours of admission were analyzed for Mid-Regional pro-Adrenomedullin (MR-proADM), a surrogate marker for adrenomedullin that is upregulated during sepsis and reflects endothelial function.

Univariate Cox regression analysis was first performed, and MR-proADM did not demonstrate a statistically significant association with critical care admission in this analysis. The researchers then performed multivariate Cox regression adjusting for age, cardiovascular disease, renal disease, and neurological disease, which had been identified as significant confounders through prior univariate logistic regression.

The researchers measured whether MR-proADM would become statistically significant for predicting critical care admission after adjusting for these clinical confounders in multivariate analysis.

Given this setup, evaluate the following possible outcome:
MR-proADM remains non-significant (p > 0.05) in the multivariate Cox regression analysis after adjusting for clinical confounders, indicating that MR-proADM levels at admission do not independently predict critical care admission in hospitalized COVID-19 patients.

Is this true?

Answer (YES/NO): NO